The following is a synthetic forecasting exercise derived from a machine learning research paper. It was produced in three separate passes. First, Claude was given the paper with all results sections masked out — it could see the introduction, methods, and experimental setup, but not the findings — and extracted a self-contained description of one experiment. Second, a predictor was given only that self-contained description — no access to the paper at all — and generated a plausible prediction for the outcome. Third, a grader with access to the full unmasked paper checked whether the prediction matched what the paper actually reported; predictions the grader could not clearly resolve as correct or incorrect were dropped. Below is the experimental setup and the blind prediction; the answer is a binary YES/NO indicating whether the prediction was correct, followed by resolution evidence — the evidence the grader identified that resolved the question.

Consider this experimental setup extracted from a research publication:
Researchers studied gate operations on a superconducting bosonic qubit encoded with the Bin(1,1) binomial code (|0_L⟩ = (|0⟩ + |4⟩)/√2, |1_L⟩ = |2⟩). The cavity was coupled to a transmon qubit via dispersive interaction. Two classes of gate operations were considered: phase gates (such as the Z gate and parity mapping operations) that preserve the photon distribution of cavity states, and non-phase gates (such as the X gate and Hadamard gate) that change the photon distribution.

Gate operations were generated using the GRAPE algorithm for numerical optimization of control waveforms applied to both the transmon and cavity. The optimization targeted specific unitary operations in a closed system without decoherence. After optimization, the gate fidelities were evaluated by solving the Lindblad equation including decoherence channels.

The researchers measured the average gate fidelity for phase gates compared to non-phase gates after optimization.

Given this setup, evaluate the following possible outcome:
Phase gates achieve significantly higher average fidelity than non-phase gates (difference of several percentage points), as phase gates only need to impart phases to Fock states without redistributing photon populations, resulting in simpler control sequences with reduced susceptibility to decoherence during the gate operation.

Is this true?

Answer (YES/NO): YES